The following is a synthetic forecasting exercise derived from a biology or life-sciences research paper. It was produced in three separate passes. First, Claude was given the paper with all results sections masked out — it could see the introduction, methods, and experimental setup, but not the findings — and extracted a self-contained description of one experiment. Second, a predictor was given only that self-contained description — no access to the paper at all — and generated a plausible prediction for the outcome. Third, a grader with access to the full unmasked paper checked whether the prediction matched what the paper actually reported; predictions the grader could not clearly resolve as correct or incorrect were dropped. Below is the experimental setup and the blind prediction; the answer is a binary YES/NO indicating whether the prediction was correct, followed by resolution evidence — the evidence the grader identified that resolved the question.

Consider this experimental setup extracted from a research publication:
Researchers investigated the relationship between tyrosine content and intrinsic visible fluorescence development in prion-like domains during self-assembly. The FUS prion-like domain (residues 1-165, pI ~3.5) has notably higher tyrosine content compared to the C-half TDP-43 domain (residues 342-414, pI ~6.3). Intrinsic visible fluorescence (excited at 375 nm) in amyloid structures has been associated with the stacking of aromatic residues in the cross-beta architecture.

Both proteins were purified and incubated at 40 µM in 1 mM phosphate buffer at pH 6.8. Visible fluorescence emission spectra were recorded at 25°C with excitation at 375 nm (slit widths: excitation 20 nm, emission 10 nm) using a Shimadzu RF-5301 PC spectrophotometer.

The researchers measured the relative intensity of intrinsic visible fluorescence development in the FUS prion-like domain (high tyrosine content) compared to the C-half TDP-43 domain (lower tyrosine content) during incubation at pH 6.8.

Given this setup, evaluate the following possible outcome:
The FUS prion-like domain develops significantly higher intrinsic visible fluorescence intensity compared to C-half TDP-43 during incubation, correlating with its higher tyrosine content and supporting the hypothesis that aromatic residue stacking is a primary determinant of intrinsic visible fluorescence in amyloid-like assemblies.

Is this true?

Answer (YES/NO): NO